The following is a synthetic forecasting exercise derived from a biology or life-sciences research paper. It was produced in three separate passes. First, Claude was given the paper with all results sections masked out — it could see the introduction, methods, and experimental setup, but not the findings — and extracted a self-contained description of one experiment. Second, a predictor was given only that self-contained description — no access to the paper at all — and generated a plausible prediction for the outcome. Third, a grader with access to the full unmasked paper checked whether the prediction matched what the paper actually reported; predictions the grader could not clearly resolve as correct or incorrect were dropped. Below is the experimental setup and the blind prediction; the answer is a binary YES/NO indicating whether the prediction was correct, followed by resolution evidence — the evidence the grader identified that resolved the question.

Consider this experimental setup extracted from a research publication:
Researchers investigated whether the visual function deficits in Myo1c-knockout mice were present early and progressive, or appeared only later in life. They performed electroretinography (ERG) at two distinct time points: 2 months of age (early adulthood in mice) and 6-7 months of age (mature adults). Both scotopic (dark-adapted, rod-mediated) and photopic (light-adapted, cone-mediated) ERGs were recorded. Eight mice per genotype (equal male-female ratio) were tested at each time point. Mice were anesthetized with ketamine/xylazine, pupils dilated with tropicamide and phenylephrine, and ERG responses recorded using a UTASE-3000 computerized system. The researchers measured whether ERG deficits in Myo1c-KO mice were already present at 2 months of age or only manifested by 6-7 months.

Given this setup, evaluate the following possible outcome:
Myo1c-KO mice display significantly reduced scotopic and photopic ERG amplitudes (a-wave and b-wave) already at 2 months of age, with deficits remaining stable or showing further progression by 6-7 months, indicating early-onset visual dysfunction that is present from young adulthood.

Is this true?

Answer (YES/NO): NO